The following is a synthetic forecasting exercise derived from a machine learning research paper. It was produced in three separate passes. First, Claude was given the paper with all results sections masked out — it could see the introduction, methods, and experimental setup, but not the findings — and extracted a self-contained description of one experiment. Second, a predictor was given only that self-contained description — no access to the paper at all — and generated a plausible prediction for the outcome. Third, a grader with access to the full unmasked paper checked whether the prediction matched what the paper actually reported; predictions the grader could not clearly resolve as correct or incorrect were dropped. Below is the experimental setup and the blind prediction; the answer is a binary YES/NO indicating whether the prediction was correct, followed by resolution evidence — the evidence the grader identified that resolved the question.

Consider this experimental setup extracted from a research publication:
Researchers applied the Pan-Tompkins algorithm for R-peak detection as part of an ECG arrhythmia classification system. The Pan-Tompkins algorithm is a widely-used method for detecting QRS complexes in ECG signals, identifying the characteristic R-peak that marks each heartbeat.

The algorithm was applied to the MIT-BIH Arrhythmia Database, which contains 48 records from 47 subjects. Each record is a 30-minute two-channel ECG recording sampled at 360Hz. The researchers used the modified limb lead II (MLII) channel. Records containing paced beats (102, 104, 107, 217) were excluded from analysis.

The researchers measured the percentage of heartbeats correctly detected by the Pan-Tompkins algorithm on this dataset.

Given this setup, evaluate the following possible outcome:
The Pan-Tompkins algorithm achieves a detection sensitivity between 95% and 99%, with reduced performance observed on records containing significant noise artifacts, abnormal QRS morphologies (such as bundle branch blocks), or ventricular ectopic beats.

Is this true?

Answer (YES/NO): NO